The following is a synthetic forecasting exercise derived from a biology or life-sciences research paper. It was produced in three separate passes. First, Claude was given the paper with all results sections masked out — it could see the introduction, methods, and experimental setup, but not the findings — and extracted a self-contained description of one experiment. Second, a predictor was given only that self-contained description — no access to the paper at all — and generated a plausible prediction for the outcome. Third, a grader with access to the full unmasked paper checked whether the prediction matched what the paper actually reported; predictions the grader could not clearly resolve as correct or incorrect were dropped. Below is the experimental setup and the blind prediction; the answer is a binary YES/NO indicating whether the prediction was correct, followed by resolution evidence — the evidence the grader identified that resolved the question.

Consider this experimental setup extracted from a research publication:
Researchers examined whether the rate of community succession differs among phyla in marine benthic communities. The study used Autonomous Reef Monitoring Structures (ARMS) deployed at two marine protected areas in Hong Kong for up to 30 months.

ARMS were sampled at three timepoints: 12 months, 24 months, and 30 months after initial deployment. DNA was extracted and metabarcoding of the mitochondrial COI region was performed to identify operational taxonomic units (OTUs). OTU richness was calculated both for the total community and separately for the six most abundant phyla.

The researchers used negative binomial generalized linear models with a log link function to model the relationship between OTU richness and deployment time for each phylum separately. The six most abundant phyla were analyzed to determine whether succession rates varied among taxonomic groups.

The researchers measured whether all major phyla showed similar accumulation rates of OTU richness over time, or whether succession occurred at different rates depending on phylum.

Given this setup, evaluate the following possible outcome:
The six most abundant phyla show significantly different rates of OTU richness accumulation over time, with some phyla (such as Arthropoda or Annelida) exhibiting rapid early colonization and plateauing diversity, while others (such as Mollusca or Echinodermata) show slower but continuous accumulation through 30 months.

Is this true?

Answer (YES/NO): NO